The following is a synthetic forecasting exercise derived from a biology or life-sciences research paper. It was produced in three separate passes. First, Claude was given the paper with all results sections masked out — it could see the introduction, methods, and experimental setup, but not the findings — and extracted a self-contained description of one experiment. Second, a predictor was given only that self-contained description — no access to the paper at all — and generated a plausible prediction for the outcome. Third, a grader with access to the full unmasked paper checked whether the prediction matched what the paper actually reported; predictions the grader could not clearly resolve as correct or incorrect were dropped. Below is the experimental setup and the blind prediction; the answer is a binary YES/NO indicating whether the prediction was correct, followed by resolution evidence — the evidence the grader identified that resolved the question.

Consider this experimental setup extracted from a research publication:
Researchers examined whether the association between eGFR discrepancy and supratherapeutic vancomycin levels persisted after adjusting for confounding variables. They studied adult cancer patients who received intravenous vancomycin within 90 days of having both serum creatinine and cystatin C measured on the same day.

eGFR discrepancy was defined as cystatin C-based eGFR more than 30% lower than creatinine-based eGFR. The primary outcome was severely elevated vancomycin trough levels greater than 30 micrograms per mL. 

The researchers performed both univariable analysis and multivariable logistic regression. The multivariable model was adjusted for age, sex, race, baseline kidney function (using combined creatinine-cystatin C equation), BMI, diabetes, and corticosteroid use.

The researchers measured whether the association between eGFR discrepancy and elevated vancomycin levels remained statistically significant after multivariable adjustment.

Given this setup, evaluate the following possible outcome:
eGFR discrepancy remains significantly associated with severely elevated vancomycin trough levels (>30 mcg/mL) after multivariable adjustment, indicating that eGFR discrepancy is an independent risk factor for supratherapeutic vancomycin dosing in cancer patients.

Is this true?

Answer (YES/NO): YES